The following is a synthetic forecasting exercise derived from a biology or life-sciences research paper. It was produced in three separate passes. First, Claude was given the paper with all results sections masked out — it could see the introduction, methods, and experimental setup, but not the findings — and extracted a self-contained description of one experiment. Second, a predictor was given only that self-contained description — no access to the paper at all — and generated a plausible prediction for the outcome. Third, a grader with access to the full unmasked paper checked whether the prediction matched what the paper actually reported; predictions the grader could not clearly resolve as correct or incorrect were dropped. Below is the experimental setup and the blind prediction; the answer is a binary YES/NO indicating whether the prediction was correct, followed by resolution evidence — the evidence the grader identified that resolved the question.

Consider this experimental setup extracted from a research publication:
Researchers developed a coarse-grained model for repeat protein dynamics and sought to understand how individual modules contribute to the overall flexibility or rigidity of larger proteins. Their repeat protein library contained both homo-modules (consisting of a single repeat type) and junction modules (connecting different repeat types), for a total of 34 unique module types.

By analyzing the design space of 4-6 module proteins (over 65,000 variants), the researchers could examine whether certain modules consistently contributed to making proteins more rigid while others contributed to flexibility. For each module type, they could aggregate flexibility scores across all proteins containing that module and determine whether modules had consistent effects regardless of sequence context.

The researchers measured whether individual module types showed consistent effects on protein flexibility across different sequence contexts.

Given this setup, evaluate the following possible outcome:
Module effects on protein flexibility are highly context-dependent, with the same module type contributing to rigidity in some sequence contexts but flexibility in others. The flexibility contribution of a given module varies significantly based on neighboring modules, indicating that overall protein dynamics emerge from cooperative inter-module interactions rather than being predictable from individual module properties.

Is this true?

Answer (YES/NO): NO